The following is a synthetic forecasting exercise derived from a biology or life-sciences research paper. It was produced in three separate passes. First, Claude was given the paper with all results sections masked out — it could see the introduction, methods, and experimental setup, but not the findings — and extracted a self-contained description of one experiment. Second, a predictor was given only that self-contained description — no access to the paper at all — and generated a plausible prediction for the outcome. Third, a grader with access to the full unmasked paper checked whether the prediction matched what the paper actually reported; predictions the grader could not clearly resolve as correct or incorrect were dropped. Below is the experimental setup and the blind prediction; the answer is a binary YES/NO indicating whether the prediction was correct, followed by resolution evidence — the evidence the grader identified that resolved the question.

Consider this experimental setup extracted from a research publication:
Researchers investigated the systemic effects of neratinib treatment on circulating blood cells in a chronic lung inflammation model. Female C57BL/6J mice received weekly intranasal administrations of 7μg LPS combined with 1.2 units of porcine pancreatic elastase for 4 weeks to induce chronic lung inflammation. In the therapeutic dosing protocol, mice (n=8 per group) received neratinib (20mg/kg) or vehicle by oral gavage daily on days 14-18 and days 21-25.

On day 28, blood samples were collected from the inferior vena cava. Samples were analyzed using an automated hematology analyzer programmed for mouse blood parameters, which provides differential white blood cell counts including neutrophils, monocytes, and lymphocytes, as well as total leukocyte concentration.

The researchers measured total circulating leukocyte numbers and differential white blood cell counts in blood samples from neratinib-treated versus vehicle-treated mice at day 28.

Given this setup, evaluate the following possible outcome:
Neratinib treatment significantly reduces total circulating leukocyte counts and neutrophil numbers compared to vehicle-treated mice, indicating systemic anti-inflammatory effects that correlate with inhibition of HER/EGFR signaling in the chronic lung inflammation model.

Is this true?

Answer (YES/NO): NO